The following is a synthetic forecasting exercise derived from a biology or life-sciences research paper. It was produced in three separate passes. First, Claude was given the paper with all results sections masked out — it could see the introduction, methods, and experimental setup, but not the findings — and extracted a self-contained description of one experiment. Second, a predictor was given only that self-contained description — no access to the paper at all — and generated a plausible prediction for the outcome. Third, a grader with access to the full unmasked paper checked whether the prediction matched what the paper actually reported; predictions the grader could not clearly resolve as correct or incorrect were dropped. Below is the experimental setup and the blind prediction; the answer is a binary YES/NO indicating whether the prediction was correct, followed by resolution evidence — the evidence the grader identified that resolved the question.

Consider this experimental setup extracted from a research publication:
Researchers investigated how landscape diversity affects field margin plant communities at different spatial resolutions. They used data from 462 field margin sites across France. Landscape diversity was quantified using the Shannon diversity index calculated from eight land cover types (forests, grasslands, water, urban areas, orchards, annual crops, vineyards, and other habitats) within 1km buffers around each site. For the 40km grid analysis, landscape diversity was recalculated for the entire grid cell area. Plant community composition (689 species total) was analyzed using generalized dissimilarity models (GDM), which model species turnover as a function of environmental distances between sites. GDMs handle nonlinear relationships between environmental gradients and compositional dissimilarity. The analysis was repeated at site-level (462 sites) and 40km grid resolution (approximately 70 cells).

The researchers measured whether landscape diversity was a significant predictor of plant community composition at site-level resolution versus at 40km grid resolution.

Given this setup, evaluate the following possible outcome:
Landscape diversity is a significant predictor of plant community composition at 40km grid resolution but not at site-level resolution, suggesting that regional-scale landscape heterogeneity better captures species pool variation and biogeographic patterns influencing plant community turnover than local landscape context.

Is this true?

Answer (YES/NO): NO